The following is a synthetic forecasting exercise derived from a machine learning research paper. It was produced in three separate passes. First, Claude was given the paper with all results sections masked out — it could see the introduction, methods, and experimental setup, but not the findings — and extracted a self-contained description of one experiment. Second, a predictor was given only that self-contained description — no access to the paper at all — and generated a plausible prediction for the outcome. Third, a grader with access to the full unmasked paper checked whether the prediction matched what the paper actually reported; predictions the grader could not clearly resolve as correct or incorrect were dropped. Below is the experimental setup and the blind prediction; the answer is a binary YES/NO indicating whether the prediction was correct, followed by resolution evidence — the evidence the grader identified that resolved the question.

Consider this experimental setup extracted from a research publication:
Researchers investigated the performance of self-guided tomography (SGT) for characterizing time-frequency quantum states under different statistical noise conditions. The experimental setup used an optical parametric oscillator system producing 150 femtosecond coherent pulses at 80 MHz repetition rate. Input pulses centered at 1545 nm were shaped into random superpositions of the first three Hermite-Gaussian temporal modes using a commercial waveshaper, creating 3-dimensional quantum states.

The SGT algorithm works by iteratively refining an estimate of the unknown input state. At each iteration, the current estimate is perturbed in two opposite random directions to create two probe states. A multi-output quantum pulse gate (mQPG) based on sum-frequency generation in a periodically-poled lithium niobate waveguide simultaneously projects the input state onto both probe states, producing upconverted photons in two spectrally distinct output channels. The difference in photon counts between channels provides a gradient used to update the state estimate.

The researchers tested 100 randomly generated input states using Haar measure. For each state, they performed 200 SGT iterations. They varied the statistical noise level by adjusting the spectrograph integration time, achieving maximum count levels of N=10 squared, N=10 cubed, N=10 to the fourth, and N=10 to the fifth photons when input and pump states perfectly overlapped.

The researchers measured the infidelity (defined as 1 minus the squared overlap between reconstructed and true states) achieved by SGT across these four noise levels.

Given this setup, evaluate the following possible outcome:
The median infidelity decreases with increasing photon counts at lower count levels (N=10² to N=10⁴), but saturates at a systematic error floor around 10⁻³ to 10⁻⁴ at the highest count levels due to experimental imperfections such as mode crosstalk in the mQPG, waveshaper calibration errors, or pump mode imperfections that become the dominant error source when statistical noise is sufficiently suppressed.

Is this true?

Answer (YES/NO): NO